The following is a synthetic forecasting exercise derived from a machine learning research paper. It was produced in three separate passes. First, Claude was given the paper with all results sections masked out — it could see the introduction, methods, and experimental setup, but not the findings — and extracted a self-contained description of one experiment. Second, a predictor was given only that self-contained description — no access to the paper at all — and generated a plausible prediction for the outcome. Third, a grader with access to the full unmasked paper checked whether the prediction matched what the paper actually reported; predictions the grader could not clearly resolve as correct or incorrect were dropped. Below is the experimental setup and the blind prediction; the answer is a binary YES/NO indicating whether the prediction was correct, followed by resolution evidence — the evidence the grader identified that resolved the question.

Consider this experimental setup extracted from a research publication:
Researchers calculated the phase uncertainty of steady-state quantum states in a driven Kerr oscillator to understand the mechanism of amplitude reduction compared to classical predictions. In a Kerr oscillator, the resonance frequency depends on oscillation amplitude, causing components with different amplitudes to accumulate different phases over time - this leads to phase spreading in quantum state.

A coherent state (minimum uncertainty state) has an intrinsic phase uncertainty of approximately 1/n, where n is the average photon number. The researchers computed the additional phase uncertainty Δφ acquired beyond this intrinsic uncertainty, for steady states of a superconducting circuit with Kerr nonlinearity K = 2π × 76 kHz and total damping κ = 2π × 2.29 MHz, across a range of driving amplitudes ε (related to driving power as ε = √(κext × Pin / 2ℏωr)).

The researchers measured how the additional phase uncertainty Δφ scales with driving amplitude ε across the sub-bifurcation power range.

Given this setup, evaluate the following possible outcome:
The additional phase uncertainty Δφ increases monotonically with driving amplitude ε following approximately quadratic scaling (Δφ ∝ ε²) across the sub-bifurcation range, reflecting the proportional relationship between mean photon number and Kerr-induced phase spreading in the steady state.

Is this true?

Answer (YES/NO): NO